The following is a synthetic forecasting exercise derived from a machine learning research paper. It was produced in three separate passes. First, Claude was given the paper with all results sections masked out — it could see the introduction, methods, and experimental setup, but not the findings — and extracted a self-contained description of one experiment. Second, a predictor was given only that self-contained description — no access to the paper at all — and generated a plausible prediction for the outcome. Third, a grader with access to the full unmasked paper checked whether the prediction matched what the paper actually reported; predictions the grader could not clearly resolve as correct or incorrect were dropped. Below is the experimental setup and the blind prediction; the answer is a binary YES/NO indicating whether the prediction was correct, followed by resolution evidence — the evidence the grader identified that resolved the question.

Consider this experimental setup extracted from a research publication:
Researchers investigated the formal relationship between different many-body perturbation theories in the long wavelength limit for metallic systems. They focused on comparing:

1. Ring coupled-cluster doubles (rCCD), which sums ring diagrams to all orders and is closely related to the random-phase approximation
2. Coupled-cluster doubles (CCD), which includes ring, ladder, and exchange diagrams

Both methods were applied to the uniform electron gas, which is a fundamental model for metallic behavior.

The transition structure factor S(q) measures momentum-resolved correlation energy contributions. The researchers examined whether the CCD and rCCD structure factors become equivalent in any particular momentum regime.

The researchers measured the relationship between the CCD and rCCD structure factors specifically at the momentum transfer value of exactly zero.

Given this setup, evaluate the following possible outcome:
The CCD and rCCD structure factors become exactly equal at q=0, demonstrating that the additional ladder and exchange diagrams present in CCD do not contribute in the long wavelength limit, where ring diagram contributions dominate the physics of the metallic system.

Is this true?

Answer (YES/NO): YES